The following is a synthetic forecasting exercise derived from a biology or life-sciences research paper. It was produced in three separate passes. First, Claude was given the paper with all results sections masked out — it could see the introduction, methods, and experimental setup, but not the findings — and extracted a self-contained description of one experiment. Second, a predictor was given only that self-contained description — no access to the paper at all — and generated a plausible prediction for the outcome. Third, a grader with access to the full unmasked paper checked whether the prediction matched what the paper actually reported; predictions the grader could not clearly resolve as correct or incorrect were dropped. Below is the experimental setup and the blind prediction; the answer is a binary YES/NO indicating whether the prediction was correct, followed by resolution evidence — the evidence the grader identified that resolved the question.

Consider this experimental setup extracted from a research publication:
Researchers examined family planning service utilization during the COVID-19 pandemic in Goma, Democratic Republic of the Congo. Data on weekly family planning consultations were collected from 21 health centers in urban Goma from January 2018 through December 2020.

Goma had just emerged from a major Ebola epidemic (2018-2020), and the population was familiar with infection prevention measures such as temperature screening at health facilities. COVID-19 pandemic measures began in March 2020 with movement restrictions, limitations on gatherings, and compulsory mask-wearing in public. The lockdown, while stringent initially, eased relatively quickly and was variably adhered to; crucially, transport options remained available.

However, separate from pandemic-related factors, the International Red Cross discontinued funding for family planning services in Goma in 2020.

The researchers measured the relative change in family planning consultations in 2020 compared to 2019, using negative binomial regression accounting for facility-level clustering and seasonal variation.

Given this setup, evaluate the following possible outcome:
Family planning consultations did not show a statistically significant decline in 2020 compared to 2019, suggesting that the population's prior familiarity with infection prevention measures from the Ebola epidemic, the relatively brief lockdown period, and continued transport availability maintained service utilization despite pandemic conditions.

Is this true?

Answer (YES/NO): NO